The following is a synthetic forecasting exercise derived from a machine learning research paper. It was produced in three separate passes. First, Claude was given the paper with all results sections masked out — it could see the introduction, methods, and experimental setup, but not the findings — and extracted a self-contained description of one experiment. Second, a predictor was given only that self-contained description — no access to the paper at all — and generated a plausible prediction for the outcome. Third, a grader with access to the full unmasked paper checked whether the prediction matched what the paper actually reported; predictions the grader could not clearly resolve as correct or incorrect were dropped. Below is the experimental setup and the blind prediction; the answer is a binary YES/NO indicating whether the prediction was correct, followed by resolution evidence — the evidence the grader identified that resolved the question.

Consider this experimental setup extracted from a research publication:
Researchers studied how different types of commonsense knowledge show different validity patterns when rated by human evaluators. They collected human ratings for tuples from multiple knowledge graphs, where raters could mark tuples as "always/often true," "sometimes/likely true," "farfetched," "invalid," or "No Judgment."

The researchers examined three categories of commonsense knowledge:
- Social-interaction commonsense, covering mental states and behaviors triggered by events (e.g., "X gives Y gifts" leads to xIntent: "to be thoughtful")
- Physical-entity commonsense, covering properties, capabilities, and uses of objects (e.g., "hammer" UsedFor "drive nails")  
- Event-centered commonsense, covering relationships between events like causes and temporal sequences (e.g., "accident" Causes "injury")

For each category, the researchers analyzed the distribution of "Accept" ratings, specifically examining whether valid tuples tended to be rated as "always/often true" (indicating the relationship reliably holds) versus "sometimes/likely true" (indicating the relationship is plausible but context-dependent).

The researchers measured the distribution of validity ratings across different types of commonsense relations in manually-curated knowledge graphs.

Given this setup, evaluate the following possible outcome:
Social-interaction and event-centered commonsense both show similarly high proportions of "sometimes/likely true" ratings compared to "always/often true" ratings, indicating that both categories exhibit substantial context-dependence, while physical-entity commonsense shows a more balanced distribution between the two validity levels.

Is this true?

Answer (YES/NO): NO